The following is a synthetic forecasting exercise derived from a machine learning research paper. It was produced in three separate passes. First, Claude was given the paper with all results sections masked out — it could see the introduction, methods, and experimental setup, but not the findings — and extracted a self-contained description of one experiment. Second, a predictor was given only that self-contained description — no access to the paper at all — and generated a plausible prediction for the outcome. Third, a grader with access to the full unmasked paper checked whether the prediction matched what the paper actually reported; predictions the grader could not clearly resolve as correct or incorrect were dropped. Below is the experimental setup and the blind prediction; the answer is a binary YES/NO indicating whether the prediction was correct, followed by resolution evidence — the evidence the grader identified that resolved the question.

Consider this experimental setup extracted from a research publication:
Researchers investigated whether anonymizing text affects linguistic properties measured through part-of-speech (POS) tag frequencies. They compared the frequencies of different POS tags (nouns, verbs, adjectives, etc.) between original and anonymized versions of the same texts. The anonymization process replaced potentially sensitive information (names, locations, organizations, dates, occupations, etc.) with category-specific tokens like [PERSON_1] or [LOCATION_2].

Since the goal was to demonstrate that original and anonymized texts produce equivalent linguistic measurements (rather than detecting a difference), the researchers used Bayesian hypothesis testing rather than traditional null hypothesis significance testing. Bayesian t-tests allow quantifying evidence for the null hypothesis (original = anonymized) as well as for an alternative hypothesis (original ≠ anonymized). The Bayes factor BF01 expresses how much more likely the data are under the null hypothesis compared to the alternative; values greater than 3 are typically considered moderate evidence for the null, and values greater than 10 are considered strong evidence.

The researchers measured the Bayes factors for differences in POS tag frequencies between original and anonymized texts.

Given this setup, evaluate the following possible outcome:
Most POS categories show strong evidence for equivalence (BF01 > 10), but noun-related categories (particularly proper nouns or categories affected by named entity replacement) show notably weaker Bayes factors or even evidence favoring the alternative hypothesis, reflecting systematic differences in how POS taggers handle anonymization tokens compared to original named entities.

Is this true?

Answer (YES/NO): NO